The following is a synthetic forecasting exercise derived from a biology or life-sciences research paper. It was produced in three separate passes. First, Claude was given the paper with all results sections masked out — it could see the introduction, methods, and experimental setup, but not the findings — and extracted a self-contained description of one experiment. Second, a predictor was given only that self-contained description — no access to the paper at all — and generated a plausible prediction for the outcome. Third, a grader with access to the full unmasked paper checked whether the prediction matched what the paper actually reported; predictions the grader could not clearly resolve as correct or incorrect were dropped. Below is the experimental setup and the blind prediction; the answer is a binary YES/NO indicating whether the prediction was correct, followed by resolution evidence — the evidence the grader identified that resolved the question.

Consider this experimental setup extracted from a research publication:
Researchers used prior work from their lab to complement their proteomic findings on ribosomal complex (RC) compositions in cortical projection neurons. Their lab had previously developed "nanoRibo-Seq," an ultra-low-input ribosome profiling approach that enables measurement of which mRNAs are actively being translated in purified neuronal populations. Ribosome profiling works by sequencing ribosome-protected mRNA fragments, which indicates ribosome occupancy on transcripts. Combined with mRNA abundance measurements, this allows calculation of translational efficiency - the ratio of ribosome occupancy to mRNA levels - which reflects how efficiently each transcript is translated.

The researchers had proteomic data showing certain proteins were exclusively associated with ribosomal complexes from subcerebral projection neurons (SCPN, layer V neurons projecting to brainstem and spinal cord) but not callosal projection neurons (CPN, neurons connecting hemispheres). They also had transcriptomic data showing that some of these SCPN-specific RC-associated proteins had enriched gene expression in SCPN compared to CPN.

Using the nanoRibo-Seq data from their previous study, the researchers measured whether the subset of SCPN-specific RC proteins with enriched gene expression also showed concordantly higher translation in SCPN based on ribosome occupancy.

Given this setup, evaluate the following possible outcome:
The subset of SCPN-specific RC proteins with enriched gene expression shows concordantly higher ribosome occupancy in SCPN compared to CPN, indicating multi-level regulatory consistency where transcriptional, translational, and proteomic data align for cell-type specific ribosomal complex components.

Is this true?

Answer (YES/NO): YES